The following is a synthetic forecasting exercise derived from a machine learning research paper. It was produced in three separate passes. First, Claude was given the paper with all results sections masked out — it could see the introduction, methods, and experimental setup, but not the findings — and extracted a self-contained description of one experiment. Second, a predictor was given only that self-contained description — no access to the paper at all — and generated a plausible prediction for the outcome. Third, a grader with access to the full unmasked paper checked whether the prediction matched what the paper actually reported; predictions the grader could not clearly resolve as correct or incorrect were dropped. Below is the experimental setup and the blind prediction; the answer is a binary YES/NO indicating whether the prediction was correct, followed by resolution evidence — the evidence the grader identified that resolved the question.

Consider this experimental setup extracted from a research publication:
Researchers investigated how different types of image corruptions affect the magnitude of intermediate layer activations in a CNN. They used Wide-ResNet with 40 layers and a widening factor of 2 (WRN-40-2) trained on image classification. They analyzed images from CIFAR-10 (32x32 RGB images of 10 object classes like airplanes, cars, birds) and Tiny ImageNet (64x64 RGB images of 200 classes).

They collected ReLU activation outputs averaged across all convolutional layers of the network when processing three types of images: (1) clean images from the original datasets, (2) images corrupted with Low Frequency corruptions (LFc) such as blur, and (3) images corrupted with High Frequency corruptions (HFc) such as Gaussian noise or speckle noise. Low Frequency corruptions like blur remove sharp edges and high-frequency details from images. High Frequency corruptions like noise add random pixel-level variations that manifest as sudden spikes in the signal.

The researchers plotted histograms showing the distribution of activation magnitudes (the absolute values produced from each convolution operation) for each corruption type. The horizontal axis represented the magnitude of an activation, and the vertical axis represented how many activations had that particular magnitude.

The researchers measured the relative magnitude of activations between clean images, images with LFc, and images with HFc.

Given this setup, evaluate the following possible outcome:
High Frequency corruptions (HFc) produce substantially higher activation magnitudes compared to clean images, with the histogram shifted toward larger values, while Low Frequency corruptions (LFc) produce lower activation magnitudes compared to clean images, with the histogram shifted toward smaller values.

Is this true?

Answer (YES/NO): NO